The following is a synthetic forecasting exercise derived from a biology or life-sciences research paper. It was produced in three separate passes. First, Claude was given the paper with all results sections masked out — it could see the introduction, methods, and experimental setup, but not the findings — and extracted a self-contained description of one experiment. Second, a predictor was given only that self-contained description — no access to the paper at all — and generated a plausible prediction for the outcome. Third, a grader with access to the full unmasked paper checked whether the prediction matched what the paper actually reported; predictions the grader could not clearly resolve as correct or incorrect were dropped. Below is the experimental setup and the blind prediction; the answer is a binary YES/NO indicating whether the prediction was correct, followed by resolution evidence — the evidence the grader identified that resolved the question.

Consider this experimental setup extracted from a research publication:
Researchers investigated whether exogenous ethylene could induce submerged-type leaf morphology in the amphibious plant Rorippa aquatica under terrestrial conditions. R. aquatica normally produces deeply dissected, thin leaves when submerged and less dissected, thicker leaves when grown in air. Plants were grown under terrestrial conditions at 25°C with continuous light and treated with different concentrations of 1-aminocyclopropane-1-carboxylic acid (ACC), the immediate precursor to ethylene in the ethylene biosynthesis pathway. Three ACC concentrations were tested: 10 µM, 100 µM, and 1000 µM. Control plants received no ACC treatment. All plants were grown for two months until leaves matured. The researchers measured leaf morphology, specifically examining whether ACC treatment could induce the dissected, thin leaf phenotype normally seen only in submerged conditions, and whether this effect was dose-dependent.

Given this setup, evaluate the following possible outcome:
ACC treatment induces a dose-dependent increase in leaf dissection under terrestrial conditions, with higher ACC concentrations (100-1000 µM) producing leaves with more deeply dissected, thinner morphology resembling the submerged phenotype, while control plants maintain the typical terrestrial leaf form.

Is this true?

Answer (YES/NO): YES